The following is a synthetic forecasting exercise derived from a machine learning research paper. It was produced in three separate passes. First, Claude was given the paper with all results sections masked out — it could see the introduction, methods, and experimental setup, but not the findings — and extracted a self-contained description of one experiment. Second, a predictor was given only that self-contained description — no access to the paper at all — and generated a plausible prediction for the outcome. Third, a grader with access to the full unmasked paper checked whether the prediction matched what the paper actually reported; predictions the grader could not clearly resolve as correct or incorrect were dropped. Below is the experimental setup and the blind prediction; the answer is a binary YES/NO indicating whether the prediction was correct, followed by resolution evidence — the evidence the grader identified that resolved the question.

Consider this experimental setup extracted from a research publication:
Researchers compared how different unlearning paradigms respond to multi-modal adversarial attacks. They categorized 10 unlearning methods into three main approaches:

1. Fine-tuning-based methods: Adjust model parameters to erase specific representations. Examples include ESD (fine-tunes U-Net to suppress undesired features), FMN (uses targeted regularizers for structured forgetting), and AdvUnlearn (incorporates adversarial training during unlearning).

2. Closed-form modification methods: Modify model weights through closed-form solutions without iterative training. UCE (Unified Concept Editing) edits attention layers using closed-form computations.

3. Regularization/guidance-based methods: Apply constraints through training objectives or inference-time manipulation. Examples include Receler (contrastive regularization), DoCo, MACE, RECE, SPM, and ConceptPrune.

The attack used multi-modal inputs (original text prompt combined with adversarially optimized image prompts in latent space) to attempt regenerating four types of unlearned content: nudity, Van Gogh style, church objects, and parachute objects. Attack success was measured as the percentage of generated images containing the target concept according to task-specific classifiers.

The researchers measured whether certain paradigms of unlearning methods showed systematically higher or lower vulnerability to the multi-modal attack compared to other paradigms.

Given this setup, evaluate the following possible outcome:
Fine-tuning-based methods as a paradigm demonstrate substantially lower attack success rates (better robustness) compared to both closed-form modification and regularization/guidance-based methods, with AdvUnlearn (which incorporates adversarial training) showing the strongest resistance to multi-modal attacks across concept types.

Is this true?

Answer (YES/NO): NO